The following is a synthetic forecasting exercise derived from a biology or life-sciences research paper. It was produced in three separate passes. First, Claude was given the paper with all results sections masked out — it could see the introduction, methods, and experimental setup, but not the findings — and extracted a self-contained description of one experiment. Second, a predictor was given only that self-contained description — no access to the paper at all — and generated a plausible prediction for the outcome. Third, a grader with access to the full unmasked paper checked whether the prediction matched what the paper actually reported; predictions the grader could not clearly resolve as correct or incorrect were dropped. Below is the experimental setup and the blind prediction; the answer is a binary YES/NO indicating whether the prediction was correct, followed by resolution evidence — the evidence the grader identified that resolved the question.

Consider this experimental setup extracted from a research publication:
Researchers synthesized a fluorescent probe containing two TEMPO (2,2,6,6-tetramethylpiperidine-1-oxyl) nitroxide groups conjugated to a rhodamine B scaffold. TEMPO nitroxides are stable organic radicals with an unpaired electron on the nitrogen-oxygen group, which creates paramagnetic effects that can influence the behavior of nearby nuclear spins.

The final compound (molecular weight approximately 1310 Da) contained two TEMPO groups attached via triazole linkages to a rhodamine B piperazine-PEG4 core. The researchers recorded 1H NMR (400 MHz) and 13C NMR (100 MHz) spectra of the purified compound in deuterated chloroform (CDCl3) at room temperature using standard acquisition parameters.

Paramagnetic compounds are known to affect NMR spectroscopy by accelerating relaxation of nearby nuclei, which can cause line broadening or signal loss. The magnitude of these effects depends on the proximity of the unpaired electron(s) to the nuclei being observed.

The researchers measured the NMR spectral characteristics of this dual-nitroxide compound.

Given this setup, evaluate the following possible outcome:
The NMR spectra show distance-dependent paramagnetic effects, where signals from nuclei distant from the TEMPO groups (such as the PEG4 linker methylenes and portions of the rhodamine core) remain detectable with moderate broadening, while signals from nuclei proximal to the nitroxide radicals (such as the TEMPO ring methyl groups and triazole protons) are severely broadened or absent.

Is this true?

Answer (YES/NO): NO